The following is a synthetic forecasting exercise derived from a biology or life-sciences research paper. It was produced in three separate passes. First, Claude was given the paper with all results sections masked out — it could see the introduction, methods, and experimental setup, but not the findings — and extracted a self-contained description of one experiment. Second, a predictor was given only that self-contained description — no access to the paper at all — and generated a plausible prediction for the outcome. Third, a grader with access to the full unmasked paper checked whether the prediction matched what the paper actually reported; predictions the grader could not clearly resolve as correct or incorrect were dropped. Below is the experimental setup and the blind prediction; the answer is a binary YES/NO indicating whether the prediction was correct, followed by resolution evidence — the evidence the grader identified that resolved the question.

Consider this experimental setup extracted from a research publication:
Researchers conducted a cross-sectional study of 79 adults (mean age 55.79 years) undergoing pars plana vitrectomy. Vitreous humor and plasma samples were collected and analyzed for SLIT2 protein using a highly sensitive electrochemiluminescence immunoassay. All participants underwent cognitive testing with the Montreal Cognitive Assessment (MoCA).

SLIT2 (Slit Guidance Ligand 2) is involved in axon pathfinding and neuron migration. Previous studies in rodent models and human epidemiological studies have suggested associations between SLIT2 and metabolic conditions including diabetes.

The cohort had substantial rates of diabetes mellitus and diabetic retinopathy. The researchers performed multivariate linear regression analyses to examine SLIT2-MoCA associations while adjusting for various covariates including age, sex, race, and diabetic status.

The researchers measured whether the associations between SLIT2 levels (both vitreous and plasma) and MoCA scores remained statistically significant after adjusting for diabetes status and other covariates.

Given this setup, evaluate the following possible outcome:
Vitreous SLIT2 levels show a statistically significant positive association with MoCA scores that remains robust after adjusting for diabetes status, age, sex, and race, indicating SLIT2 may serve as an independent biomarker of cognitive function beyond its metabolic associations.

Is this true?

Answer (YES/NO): YES